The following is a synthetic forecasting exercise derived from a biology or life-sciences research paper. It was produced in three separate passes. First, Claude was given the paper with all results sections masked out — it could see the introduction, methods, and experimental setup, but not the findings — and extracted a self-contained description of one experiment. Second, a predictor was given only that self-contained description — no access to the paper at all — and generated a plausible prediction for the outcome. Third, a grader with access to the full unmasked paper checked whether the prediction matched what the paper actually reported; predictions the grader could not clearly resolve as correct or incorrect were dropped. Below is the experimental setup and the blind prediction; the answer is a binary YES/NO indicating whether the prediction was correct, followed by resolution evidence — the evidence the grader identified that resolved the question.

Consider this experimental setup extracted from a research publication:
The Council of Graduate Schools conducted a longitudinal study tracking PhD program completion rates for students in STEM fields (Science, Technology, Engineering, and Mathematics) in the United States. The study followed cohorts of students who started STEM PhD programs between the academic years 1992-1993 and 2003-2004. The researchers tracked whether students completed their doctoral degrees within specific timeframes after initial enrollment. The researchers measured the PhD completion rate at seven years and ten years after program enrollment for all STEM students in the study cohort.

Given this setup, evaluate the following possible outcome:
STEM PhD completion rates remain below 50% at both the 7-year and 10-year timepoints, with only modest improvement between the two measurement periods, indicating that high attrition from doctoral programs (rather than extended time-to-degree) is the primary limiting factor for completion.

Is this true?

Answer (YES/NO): NO